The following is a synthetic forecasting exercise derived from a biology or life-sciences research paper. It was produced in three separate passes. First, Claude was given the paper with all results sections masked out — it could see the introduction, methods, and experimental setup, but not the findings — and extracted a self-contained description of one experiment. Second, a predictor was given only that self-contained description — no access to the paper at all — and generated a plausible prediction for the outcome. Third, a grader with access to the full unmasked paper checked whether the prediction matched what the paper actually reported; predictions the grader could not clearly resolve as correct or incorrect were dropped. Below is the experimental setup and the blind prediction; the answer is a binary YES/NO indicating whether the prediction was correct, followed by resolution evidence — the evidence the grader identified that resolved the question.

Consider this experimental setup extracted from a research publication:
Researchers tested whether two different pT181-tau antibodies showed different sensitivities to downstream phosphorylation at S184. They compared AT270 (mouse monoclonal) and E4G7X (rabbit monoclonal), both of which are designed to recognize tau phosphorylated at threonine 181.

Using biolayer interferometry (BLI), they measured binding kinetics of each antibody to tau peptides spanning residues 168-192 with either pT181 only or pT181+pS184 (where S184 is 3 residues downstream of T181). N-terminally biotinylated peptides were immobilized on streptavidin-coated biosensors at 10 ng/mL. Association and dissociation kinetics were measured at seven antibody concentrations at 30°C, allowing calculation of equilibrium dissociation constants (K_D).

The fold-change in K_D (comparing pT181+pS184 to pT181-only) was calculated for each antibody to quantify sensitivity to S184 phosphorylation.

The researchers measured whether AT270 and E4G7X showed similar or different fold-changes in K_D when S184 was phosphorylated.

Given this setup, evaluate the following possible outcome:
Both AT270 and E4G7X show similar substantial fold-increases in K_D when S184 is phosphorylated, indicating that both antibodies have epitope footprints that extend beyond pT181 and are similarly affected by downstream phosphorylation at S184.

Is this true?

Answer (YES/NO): NO